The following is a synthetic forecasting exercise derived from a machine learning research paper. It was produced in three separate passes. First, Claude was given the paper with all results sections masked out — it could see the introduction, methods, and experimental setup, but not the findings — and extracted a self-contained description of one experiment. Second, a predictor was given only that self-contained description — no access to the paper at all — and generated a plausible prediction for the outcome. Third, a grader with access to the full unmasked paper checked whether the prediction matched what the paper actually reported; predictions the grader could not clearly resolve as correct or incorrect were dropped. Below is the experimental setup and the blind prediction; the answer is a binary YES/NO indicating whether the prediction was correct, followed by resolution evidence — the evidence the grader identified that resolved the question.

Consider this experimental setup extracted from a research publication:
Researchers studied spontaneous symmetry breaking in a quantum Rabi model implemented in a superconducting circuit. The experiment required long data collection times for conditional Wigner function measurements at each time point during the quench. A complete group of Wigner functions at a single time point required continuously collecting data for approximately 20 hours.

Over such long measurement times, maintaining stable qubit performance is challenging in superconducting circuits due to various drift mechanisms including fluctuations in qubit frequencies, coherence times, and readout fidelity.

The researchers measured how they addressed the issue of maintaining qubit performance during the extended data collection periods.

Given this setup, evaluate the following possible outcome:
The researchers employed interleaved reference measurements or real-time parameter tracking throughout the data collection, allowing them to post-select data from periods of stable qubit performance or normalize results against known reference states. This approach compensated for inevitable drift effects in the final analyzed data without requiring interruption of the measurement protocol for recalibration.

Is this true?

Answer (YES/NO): NO